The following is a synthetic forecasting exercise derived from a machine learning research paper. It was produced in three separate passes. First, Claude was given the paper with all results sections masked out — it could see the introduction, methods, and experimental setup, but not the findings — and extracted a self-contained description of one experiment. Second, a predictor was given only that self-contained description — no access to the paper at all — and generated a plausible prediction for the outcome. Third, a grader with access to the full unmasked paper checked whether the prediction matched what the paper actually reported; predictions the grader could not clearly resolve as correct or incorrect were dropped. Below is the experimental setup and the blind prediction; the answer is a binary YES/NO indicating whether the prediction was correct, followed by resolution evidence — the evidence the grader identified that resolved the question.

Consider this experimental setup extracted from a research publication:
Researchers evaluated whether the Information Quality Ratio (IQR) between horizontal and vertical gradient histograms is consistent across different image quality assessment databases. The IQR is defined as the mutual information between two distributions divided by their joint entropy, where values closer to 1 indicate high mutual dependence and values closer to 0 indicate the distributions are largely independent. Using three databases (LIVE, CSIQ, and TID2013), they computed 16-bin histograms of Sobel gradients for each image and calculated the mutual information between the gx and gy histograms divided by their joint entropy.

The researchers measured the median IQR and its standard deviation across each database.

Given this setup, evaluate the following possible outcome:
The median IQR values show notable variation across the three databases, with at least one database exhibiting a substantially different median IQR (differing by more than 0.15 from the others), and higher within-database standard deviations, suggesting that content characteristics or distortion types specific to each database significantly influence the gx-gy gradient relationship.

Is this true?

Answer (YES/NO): NO